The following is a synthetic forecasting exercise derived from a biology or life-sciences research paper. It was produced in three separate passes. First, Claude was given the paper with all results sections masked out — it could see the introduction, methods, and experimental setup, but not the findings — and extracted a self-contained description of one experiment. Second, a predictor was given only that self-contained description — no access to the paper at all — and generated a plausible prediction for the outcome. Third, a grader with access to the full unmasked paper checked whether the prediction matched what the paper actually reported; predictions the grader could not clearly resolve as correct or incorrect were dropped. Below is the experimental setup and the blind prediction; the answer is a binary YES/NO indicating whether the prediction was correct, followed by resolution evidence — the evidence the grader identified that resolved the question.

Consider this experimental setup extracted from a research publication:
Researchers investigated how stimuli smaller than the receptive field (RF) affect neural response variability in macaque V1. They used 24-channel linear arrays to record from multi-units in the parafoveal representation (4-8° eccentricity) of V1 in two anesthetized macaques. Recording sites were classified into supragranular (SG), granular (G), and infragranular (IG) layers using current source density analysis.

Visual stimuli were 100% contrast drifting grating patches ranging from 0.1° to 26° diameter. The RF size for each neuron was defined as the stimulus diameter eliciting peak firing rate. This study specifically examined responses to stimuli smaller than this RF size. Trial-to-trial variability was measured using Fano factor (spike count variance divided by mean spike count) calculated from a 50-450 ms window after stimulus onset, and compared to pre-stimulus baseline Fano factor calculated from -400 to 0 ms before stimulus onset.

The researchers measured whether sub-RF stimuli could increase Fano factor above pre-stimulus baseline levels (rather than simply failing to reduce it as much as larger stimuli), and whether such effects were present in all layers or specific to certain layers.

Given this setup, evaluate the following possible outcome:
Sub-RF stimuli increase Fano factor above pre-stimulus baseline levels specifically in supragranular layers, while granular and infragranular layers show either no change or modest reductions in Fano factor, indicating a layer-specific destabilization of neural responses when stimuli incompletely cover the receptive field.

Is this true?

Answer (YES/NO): NO